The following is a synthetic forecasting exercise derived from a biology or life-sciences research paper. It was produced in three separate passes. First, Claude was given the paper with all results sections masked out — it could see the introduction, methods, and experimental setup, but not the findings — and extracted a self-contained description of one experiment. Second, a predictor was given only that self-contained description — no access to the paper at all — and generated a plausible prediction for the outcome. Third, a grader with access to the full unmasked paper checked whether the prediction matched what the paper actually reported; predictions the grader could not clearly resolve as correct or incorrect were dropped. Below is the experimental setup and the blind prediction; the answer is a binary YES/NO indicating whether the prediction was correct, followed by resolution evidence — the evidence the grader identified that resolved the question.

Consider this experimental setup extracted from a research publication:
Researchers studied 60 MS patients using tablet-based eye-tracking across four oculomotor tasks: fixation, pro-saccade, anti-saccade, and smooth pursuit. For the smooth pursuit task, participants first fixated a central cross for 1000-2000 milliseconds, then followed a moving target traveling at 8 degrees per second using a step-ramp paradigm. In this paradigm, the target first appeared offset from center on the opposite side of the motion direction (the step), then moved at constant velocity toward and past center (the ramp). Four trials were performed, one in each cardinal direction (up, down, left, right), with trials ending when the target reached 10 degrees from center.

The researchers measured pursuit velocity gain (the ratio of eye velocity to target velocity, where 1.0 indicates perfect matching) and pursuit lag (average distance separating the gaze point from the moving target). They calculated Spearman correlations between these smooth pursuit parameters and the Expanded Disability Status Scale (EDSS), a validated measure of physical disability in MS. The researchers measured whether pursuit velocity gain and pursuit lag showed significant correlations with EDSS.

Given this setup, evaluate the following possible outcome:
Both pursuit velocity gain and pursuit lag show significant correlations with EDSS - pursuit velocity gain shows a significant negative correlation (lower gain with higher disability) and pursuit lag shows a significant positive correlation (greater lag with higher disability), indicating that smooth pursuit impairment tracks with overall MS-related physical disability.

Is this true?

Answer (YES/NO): NO